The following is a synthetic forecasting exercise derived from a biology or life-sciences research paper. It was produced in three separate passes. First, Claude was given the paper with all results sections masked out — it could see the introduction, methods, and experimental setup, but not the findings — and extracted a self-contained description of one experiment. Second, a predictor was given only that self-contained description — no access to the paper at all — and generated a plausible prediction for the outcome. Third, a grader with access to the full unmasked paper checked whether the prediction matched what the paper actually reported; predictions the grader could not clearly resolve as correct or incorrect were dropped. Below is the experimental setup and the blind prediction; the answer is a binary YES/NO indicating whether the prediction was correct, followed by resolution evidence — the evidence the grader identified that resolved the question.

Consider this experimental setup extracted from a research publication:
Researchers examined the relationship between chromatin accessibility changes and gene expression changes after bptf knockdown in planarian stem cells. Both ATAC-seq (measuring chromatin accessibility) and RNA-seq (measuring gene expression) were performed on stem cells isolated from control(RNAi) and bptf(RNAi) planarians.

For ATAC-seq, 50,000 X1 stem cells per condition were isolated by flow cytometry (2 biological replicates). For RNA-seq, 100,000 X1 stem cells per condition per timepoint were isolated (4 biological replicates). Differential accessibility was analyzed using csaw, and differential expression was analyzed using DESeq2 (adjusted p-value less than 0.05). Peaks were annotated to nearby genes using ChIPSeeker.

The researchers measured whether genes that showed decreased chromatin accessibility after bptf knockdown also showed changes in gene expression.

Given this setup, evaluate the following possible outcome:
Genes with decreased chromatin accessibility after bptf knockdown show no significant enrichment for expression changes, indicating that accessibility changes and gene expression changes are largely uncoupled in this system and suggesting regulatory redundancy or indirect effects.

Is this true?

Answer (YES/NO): YES